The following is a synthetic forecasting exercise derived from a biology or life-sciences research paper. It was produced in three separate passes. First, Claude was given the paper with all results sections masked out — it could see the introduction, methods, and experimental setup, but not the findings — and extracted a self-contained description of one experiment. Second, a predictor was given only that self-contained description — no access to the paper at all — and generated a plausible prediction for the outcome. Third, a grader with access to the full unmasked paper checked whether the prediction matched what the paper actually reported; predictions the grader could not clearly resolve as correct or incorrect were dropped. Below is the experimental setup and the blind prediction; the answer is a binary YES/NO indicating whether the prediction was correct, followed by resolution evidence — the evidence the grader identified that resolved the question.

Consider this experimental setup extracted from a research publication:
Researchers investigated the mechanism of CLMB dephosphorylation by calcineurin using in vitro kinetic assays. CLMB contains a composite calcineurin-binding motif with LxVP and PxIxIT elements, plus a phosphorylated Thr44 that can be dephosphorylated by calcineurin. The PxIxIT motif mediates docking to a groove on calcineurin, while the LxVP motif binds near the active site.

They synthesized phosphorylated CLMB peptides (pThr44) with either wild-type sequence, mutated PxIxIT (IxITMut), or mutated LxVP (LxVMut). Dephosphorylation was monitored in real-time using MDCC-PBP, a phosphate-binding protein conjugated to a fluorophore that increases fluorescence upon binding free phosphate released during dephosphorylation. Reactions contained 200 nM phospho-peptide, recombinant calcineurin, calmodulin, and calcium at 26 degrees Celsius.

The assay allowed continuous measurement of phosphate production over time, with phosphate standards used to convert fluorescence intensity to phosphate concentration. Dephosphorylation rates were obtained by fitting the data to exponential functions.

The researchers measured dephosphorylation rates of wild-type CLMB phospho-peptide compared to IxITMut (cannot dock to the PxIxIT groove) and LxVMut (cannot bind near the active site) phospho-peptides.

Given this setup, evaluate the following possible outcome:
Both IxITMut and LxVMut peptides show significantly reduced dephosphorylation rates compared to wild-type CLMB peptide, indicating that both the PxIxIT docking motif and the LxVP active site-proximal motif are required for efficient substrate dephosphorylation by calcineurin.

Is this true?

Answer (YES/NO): NO